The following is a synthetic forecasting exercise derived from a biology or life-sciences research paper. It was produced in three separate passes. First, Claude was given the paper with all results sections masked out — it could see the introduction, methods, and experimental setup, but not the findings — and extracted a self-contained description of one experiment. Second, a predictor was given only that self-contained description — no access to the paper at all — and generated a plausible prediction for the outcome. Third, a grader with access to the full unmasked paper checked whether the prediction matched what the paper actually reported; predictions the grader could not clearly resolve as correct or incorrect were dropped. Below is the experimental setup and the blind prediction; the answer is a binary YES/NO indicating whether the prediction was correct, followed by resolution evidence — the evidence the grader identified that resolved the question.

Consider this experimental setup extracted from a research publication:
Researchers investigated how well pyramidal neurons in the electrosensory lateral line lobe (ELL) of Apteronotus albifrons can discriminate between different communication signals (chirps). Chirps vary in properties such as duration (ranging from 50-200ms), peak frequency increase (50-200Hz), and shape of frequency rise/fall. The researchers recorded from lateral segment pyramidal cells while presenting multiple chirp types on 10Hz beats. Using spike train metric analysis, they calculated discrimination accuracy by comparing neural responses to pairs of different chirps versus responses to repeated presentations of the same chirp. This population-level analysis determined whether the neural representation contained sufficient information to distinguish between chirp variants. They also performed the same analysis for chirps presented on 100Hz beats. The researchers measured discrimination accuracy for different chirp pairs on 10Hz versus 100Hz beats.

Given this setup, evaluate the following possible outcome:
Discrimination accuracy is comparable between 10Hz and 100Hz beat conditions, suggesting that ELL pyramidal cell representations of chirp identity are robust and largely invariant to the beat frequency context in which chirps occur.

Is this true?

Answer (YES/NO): NO